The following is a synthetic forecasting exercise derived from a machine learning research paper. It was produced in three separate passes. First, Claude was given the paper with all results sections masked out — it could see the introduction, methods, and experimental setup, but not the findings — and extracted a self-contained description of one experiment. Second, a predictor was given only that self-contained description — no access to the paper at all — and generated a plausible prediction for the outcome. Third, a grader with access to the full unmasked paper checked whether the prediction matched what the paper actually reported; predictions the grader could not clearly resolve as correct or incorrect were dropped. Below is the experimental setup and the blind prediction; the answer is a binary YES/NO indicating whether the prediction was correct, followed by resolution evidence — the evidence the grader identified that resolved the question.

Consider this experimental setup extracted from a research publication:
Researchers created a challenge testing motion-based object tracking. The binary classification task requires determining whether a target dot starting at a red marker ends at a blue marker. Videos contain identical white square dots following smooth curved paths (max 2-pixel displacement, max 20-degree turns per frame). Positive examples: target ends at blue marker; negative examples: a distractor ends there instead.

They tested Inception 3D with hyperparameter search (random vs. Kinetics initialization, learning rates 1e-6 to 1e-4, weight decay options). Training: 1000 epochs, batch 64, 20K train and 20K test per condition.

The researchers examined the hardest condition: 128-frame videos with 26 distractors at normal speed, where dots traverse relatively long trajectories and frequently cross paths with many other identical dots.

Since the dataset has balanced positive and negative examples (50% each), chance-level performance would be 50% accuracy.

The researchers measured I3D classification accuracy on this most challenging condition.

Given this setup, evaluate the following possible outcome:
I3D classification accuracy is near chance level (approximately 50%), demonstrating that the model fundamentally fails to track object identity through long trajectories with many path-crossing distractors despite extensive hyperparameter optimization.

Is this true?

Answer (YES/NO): NO